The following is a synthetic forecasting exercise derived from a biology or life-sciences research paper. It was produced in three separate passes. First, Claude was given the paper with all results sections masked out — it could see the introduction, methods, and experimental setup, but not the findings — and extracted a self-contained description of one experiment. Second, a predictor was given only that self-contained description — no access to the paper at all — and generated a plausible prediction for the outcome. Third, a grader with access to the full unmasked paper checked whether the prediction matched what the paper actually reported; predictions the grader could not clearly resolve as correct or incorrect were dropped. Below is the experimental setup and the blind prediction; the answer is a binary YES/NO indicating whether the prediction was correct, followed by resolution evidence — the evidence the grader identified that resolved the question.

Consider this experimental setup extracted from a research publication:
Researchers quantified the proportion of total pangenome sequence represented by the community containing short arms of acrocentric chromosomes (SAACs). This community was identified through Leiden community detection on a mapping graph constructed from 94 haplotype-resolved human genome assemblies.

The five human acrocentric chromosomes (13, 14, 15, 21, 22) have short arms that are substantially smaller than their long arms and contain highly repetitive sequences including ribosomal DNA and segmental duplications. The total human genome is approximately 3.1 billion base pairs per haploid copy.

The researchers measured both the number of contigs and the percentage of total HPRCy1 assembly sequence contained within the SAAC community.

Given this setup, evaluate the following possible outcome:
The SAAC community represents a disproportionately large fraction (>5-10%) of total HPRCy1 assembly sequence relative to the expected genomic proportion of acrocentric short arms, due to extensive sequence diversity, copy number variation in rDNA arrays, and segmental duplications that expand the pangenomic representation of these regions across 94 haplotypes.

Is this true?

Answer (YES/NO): NO